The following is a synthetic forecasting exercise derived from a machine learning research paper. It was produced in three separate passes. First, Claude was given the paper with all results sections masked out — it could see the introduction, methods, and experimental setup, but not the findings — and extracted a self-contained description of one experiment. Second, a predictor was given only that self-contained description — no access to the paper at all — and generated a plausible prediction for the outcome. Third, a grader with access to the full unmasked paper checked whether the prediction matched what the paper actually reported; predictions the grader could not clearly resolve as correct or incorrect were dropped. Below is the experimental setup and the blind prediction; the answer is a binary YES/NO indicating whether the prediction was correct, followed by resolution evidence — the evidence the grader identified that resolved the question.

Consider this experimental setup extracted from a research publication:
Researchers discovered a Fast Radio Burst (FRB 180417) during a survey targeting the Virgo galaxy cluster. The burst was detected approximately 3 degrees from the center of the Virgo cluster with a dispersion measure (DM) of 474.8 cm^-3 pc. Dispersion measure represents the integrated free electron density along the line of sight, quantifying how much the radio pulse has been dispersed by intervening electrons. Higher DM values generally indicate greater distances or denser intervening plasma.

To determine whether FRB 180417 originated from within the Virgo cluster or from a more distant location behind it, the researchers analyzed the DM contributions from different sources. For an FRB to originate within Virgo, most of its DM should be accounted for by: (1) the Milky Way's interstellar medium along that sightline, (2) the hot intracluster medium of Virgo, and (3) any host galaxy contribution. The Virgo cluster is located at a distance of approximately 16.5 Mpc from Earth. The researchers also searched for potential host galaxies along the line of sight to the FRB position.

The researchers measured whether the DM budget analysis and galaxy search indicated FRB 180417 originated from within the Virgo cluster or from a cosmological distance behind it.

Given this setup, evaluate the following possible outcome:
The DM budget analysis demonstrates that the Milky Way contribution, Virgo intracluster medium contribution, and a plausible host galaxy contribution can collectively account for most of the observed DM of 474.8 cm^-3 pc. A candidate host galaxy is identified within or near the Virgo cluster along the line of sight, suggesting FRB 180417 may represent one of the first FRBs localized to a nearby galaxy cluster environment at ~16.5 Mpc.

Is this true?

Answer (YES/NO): NO